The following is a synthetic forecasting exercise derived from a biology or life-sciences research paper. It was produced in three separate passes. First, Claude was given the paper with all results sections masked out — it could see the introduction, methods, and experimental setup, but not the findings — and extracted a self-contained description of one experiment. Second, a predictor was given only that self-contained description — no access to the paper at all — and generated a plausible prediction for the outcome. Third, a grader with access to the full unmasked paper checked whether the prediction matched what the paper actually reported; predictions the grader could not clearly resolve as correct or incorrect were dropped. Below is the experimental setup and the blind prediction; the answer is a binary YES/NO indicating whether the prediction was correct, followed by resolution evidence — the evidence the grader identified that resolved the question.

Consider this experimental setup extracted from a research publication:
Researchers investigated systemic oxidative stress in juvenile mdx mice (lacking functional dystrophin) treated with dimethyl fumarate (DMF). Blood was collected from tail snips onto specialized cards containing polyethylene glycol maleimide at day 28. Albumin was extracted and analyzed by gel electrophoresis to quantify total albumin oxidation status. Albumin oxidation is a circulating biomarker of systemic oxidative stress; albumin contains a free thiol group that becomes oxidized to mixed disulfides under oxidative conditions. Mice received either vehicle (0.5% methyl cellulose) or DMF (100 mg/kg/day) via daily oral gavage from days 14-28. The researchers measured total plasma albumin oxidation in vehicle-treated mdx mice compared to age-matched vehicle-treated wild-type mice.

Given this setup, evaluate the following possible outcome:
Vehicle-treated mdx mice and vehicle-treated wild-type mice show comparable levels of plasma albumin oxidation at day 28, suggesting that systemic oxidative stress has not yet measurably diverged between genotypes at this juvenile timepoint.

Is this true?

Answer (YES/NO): YES